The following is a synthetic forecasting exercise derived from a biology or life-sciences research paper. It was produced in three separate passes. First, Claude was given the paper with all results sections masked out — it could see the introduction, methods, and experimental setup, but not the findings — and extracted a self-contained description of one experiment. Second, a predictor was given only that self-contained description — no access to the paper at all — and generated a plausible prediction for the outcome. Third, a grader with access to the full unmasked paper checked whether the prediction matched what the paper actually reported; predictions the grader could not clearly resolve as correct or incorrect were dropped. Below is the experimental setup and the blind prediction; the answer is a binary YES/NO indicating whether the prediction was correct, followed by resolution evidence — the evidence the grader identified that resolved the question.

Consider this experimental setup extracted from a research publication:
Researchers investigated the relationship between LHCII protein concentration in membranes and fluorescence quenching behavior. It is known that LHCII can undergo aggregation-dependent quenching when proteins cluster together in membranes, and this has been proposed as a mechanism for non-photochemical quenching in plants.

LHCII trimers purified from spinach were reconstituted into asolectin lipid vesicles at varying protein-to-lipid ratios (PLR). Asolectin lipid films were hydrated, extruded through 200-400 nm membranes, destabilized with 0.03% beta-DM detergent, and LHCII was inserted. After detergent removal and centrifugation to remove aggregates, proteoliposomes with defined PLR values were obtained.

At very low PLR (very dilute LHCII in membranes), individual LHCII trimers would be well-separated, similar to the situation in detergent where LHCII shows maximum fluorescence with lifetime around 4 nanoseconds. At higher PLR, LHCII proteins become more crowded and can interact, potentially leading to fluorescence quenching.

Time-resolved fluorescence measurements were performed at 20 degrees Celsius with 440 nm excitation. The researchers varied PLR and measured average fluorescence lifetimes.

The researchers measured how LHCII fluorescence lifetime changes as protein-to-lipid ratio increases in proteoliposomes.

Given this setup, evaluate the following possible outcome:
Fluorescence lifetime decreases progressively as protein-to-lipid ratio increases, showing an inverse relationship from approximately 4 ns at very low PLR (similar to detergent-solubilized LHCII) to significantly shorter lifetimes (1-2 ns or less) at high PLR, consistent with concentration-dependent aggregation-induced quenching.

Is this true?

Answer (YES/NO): NO